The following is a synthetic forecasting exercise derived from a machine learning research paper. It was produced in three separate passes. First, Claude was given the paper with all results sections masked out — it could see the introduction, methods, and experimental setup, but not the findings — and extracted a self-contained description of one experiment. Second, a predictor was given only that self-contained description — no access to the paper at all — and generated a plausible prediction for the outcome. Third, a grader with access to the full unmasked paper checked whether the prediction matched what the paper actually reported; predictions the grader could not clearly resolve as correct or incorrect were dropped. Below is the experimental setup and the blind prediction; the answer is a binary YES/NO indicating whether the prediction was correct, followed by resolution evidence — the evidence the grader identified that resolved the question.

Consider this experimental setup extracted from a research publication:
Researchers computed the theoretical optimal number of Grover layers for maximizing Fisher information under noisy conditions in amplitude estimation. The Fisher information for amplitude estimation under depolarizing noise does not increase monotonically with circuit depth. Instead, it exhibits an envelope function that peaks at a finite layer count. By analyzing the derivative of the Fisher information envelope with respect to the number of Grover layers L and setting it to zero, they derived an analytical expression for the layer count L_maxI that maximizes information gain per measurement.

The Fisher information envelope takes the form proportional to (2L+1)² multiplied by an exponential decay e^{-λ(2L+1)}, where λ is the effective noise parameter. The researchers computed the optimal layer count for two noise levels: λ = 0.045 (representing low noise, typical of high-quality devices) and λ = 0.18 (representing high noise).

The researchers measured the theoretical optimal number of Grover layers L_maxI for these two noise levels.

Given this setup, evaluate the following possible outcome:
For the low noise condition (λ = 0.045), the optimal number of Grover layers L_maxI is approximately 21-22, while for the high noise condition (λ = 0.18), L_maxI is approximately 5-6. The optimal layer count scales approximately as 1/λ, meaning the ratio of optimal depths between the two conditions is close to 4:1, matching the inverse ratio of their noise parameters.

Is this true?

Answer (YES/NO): YES